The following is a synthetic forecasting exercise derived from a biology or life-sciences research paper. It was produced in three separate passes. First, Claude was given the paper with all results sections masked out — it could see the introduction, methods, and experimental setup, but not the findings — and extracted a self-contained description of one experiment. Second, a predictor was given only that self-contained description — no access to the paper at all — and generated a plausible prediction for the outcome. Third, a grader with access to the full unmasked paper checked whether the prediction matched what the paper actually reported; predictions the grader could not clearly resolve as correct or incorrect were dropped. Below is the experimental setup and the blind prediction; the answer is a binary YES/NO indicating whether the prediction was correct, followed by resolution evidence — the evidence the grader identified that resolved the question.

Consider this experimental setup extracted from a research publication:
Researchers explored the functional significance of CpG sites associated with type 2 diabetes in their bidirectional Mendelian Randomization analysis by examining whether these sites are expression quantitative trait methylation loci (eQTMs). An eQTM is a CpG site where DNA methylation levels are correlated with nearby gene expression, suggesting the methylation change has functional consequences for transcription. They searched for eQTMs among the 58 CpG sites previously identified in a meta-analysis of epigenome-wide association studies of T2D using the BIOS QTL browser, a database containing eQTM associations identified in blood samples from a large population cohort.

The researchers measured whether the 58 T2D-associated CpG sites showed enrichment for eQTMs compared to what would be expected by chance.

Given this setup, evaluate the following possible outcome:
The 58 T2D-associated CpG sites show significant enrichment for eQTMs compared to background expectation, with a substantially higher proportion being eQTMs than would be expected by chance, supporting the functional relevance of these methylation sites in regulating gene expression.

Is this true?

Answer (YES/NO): YES